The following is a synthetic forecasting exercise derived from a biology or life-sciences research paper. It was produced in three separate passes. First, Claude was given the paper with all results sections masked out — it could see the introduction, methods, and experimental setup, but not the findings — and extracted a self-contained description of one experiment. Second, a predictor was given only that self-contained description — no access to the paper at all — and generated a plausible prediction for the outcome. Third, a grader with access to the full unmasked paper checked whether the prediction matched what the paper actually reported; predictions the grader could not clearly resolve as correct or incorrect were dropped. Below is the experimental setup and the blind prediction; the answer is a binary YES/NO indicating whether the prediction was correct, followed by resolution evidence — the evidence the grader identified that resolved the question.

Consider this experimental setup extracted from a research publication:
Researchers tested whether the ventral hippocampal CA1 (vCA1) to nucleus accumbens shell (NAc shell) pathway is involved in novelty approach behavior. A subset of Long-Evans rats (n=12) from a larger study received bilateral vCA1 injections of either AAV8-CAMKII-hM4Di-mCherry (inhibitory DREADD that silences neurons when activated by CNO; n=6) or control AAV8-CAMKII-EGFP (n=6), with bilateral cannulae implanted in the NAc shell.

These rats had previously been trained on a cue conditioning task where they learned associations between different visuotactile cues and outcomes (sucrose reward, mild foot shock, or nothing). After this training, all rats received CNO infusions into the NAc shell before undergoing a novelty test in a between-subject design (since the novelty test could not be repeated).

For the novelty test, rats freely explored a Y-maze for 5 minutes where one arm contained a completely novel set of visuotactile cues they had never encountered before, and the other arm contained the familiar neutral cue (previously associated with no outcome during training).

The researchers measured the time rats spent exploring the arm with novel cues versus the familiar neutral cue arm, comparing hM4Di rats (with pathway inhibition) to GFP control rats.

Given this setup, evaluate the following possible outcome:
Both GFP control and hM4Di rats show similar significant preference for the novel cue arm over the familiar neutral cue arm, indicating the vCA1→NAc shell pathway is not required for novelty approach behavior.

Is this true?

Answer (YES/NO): YES